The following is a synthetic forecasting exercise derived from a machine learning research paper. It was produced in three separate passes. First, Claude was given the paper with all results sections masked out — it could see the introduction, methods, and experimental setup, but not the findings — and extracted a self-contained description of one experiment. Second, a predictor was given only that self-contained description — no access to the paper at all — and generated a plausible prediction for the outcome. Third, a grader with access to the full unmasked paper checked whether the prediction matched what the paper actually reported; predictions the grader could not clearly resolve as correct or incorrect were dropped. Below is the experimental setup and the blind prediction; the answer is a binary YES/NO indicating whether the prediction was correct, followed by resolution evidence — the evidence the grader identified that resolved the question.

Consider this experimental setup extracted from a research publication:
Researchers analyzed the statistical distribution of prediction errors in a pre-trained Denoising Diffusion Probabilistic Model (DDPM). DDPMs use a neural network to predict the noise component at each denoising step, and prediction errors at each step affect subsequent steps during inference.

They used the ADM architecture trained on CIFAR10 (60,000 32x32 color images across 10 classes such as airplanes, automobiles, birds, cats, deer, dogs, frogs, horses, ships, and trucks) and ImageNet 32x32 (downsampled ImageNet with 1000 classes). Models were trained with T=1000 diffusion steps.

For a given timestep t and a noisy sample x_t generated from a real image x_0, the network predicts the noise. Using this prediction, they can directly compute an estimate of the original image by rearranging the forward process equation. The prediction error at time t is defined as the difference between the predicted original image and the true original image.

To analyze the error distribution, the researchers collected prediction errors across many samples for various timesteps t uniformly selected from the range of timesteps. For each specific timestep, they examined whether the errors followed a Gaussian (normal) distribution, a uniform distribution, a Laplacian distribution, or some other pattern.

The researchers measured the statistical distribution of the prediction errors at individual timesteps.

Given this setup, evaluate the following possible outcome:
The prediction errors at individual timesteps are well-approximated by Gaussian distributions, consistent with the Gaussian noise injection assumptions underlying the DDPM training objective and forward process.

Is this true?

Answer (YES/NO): YES